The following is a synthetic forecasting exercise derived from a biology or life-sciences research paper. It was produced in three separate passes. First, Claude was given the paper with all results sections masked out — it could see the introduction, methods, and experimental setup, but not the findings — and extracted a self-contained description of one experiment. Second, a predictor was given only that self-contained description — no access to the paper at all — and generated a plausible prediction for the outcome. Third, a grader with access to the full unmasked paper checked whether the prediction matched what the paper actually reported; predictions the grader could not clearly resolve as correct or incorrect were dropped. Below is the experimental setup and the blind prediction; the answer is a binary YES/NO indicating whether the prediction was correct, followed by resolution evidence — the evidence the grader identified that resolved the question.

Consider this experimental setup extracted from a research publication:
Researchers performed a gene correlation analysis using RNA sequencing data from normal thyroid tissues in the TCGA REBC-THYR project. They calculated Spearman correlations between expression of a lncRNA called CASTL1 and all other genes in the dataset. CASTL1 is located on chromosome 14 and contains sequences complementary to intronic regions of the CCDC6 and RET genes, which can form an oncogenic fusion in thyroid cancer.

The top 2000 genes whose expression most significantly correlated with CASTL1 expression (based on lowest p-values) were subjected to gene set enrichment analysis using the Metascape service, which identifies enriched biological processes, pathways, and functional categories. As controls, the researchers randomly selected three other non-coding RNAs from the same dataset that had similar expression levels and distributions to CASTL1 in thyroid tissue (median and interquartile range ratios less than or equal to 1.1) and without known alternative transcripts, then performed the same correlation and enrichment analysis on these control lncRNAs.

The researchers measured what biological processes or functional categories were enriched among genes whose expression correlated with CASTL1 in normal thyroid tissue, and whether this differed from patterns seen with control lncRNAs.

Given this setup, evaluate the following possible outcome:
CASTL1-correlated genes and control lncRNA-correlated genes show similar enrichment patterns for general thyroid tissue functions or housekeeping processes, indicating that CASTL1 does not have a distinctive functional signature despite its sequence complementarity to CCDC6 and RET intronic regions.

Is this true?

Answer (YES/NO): NO